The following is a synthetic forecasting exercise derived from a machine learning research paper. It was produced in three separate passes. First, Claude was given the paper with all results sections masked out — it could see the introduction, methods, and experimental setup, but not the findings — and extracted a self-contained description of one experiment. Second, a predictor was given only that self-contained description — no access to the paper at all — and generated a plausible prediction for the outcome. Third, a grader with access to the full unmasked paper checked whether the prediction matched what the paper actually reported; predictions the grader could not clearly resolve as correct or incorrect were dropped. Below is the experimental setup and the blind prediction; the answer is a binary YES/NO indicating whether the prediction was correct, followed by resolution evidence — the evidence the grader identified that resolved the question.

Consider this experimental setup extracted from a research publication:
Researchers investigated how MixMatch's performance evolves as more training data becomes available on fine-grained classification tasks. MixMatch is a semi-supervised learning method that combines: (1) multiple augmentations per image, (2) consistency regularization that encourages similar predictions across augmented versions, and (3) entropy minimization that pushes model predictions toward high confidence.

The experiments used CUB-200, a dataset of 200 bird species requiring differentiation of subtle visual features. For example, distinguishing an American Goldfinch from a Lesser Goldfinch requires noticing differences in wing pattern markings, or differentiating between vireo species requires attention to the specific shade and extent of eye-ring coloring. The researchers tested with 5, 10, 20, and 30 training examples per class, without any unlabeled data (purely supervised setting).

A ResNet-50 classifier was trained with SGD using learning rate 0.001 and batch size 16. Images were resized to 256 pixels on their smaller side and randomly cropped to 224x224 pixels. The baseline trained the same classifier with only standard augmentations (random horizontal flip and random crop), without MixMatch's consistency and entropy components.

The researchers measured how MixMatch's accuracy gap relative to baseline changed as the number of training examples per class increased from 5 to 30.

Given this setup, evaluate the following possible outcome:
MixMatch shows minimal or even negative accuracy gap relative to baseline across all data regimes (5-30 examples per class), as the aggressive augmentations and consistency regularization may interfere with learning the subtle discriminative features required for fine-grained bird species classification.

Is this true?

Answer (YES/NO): YES